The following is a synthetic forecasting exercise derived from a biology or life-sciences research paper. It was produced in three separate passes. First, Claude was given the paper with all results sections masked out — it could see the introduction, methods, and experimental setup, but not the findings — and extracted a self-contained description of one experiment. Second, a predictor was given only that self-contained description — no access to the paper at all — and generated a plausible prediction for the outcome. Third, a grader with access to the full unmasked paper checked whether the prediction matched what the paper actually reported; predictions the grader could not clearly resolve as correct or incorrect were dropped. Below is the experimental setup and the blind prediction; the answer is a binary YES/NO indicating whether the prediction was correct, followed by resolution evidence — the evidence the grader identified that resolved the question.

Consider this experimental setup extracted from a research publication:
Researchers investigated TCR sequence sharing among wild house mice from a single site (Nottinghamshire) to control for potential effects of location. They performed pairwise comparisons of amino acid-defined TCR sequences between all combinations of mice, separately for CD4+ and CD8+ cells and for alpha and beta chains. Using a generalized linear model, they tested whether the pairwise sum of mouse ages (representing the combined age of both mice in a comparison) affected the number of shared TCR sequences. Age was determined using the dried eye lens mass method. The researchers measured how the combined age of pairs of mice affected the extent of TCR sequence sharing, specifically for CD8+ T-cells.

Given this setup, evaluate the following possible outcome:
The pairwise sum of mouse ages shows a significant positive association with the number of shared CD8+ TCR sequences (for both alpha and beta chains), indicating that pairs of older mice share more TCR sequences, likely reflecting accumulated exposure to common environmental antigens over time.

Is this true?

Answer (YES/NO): NO